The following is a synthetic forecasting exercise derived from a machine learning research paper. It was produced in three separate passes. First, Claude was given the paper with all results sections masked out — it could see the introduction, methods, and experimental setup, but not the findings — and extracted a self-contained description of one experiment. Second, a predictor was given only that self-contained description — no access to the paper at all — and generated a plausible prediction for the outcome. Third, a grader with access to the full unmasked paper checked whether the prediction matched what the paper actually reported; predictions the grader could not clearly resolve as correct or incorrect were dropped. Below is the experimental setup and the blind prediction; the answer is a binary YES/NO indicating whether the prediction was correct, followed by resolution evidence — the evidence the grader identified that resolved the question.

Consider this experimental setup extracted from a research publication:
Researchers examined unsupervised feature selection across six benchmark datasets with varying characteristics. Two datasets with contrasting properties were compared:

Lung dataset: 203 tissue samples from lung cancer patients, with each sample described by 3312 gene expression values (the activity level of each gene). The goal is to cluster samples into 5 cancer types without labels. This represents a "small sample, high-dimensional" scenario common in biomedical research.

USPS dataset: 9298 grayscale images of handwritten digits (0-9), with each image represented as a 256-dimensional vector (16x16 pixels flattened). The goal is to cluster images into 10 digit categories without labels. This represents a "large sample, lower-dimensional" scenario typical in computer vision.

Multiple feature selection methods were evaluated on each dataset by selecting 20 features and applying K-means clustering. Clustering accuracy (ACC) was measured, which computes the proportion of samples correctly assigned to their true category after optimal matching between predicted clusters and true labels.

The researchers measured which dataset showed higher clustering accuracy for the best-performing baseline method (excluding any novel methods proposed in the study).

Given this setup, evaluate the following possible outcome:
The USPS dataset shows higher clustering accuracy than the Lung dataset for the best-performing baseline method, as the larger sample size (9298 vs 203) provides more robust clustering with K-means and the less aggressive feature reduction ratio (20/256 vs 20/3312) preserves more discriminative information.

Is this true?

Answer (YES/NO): NO